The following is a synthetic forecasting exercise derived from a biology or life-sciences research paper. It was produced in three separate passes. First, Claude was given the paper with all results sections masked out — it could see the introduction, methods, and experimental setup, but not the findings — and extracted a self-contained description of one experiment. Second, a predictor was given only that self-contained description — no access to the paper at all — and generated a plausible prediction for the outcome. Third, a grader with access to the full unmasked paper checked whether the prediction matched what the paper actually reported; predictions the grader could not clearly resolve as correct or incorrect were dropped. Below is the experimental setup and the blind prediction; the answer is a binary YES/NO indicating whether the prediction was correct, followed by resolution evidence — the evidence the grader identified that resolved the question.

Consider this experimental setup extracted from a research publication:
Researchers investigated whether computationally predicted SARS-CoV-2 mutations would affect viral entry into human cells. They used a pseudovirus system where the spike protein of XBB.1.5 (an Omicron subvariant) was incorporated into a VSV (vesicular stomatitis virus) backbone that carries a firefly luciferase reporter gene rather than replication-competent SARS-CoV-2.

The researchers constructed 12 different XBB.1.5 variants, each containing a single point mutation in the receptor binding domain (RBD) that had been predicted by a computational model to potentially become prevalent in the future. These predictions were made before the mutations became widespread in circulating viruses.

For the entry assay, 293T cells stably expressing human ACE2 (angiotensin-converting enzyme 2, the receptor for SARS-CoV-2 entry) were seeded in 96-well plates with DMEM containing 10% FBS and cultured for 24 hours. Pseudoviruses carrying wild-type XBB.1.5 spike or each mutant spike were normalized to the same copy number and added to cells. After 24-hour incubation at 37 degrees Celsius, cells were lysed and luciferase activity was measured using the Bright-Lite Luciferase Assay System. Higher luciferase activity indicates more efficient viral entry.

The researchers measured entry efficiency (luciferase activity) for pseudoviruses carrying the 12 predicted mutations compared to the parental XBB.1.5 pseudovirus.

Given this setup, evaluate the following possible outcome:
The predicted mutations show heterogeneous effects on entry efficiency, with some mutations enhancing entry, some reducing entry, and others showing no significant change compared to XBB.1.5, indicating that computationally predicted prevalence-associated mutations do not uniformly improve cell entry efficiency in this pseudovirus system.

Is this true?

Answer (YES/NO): YES